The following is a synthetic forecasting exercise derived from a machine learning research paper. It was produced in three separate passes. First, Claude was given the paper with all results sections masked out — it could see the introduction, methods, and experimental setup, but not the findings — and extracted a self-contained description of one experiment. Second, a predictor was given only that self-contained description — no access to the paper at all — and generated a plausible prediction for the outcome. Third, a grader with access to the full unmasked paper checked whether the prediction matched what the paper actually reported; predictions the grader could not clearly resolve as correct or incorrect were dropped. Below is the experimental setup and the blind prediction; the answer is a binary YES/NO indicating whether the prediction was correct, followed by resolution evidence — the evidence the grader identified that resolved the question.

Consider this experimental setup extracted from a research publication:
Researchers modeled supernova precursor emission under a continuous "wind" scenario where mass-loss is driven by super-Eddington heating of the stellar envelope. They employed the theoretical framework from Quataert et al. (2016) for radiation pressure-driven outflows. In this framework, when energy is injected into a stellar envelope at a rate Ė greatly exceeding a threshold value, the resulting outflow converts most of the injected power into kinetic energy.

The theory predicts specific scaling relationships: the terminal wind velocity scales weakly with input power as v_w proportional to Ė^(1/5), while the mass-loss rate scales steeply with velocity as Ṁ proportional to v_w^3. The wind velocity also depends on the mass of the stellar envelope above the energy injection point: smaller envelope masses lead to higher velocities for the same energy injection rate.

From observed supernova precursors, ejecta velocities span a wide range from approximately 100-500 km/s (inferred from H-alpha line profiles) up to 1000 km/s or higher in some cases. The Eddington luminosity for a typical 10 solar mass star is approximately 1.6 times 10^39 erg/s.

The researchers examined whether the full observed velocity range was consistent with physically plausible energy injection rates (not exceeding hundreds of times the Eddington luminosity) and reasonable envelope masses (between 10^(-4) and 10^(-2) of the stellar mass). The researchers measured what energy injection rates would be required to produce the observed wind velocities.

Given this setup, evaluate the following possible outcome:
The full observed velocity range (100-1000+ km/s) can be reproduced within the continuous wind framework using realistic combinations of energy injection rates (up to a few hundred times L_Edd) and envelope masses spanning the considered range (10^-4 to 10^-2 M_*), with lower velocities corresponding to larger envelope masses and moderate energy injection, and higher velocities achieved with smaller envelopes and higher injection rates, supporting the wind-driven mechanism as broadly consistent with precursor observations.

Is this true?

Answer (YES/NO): NO